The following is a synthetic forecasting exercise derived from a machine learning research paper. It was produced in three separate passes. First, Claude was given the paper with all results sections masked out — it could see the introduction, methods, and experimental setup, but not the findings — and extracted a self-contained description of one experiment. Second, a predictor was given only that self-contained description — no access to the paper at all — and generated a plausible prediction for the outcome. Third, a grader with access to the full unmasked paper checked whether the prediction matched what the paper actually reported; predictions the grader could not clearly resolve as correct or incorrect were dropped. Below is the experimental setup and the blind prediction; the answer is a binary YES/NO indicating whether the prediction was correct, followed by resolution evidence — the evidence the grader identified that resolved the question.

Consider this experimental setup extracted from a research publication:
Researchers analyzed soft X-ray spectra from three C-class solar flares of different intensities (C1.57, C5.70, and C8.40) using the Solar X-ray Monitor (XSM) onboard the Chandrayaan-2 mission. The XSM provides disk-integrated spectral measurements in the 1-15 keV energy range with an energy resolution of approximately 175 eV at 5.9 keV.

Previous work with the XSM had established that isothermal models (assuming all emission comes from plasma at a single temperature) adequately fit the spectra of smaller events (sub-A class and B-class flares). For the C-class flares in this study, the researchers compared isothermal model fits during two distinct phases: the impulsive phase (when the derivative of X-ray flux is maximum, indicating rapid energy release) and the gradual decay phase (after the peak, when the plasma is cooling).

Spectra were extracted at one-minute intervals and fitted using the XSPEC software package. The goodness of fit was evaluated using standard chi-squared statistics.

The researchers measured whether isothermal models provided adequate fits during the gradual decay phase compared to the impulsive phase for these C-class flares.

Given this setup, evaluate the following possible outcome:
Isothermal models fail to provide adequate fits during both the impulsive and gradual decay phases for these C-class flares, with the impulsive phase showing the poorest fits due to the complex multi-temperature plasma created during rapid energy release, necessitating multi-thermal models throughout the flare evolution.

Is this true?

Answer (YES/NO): NO